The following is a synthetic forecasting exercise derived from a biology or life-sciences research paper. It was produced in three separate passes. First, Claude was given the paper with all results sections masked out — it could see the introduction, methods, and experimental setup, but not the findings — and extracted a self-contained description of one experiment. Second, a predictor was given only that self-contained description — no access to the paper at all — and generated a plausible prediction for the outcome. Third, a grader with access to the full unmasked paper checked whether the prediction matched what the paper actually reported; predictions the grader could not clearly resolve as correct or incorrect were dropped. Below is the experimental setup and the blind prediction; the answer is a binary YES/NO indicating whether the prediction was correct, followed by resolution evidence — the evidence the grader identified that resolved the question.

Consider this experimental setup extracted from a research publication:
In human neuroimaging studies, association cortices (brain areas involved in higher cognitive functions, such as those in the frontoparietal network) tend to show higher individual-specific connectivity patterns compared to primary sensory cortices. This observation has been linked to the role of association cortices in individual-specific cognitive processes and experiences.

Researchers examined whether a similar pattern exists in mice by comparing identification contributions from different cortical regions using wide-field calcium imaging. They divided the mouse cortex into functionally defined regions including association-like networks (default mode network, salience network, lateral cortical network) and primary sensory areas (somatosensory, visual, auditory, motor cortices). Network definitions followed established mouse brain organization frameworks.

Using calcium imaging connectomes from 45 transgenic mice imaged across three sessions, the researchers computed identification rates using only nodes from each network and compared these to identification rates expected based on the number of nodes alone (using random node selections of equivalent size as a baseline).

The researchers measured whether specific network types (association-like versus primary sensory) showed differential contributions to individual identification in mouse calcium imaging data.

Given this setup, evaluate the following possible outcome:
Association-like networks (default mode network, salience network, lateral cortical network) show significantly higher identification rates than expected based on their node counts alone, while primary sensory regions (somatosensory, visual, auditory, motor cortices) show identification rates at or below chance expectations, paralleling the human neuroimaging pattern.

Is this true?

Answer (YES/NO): NO